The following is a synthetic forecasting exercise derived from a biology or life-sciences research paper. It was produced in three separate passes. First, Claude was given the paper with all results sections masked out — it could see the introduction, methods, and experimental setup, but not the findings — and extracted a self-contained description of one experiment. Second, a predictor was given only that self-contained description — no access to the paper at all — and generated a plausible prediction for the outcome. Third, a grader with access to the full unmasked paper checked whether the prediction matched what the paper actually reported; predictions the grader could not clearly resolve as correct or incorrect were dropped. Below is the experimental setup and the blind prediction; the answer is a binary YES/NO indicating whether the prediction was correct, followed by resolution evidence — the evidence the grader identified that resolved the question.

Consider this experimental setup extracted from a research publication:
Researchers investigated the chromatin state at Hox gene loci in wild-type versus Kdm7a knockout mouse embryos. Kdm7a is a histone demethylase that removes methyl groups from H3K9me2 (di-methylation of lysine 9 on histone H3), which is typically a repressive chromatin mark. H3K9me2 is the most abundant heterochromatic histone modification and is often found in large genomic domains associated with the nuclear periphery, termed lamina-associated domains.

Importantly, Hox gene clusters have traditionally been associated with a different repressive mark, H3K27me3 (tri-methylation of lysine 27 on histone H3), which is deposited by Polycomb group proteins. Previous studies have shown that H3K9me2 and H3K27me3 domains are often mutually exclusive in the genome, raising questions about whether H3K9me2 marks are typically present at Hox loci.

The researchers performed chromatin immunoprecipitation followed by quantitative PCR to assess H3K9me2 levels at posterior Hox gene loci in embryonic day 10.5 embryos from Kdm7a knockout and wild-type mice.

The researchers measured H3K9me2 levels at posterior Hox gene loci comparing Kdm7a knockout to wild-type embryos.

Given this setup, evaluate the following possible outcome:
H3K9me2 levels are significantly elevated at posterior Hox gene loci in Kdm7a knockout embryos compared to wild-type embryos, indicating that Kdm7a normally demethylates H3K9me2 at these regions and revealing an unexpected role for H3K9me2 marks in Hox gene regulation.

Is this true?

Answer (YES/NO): YES